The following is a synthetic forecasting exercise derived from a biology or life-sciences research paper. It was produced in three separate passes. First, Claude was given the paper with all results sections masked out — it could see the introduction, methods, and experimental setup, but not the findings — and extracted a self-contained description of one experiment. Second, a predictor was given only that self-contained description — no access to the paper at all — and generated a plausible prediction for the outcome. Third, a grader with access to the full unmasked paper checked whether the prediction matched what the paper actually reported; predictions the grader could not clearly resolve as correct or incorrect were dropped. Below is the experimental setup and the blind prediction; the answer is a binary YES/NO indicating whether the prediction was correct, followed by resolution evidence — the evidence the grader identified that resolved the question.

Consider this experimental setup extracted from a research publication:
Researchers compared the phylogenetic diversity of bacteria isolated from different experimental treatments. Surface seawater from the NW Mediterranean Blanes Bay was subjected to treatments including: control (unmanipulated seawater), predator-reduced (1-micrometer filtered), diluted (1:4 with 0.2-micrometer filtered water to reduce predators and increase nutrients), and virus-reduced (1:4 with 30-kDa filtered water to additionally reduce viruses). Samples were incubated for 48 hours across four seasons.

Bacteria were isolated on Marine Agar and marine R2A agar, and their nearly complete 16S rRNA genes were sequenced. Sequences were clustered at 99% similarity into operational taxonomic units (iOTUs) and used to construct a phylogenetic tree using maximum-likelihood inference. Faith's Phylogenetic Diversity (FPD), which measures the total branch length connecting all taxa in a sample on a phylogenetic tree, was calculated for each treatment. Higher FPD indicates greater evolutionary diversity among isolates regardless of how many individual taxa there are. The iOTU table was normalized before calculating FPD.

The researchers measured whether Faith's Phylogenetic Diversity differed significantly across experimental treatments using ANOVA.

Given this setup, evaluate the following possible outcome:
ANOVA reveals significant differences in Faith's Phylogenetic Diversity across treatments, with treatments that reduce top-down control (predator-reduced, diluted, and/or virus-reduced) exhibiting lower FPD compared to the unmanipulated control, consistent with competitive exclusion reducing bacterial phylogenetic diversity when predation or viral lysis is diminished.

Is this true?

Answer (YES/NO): NO